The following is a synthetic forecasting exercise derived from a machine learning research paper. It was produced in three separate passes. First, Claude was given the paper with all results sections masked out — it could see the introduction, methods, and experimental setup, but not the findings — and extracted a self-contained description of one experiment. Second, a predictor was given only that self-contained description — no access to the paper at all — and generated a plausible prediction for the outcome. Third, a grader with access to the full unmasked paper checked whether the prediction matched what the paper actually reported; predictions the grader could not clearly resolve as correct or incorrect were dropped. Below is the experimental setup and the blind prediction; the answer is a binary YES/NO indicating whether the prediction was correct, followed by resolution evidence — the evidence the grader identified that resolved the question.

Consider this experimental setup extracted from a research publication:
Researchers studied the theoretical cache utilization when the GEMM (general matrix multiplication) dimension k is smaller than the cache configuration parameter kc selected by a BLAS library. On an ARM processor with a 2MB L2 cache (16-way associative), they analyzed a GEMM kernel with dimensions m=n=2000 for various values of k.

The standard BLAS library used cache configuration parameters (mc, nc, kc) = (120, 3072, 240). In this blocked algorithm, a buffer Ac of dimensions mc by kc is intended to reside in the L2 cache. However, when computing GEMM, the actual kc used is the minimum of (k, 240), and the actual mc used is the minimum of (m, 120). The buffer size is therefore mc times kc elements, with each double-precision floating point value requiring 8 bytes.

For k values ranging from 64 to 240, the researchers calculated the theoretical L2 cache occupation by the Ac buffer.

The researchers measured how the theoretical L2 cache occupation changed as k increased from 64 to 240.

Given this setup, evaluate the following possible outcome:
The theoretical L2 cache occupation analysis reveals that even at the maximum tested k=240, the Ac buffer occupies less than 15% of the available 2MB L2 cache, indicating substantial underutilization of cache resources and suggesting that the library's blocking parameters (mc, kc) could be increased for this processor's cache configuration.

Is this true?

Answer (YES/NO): YES